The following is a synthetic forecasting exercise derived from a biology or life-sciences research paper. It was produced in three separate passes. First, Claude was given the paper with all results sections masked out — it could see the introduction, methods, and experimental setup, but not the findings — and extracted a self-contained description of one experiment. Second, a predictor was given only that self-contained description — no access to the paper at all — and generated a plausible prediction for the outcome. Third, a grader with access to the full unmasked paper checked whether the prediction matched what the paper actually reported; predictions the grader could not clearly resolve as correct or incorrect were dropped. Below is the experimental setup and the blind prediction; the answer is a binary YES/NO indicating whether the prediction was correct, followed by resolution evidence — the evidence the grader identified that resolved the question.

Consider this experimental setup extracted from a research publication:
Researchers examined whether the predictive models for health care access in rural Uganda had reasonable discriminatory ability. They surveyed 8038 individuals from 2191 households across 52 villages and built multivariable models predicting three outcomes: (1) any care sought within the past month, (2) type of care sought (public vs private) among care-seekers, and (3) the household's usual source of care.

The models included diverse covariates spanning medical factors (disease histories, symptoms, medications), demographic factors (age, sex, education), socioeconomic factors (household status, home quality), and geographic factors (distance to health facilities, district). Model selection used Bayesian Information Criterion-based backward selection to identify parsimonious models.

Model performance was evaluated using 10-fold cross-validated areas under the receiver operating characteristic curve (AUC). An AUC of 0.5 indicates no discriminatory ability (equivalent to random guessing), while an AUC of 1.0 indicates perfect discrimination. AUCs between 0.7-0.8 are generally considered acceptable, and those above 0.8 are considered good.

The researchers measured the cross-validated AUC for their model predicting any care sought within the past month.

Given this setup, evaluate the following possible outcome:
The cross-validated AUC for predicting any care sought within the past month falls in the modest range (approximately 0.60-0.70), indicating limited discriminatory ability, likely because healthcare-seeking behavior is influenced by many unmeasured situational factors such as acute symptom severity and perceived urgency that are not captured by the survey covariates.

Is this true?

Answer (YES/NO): NO